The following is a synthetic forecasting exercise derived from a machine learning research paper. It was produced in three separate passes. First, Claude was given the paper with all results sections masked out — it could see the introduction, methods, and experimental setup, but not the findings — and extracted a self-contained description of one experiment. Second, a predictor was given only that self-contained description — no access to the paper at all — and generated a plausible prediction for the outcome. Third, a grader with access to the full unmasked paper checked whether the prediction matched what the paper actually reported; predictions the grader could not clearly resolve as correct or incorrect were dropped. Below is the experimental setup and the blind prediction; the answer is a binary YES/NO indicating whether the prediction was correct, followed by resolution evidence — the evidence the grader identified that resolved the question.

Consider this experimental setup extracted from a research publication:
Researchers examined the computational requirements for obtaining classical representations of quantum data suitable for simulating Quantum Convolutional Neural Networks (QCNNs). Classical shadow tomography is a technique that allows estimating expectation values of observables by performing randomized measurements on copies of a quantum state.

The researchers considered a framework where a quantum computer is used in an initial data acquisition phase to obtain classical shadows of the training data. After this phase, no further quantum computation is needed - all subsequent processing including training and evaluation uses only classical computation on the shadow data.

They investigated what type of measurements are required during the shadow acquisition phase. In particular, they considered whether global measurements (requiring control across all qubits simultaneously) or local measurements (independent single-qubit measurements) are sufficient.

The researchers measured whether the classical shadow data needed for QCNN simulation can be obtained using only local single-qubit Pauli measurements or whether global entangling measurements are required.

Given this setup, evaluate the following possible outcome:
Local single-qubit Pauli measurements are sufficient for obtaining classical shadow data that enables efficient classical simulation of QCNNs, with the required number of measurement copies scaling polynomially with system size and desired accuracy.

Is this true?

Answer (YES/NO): YES